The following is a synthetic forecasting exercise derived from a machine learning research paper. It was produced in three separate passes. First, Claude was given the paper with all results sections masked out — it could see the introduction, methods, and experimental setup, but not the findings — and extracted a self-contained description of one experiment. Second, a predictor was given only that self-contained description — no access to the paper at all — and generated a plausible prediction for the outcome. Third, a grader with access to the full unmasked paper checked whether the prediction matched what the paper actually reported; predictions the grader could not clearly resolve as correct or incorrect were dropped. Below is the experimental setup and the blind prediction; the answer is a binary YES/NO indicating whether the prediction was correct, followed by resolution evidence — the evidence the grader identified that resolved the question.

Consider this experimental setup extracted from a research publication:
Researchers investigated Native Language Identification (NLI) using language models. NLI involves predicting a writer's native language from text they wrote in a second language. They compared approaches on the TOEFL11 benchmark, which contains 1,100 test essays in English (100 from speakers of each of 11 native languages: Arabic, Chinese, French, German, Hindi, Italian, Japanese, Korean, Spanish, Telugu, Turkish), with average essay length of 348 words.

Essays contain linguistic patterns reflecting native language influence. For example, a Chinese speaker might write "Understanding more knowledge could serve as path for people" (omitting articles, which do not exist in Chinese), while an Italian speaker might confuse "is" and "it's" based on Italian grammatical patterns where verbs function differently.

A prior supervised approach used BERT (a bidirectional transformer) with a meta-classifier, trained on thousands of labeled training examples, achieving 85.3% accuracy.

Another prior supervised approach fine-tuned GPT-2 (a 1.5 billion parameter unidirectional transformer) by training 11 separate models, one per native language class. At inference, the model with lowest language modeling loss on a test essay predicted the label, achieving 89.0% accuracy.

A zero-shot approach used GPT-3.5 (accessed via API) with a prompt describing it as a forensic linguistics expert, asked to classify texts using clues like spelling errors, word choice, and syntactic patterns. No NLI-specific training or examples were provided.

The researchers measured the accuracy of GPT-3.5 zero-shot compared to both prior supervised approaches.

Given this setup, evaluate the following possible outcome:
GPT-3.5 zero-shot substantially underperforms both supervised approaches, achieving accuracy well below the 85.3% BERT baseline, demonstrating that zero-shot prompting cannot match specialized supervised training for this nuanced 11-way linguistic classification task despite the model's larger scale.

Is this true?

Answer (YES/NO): YES